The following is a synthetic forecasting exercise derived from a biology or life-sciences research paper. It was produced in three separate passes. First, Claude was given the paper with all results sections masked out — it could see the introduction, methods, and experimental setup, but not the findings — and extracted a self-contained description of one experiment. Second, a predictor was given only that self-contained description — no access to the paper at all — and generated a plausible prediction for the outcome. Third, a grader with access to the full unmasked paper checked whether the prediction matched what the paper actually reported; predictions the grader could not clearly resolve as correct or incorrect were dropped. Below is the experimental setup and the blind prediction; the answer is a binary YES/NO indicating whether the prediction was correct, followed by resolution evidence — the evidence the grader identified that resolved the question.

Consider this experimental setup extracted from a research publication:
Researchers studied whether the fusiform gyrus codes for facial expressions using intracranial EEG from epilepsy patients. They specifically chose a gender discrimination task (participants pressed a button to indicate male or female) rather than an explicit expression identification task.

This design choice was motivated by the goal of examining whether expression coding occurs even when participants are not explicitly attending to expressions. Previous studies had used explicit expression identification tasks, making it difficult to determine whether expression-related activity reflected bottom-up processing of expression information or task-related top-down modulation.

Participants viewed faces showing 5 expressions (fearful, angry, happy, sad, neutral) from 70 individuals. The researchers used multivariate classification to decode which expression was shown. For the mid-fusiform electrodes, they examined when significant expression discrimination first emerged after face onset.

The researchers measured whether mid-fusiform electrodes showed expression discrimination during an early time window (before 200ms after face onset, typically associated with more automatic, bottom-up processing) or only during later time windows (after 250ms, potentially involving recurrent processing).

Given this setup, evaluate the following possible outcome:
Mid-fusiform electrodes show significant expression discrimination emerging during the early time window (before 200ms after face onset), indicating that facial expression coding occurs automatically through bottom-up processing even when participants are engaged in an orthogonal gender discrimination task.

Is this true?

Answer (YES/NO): NO